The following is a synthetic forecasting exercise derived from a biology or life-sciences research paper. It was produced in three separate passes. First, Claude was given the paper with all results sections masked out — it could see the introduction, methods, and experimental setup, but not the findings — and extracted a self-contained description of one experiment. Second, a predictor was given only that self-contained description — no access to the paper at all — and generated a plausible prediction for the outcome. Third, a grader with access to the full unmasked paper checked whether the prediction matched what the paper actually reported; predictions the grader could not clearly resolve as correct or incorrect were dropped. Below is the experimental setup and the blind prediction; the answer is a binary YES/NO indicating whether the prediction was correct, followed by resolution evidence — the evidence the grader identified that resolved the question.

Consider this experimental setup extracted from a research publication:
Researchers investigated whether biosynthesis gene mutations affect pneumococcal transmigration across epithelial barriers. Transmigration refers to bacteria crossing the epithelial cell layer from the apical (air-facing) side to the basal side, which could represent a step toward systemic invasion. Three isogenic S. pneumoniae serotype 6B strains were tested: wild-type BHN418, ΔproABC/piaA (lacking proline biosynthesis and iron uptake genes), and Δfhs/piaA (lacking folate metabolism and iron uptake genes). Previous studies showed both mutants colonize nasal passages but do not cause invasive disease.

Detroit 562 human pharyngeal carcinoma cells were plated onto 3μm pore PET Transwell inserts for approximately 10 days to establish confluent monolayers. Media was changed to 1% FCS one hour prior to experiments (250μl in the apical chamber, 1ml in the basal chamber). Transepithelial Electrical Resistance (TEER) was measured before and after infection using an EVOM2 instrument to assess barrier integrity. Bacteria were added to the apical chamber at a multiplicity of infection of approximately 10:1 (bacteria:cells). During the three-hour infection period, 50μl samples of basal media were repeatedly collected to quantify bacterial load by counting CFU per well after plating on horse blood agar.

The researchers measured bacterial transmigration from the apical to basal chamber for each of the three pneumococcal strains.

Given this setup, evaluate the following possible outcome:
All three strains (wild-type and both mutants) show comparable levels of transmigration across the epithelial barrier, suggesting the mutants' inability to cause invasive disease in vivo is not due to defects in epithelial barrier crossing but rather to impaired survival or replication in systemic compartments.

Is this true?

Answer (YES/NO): NO